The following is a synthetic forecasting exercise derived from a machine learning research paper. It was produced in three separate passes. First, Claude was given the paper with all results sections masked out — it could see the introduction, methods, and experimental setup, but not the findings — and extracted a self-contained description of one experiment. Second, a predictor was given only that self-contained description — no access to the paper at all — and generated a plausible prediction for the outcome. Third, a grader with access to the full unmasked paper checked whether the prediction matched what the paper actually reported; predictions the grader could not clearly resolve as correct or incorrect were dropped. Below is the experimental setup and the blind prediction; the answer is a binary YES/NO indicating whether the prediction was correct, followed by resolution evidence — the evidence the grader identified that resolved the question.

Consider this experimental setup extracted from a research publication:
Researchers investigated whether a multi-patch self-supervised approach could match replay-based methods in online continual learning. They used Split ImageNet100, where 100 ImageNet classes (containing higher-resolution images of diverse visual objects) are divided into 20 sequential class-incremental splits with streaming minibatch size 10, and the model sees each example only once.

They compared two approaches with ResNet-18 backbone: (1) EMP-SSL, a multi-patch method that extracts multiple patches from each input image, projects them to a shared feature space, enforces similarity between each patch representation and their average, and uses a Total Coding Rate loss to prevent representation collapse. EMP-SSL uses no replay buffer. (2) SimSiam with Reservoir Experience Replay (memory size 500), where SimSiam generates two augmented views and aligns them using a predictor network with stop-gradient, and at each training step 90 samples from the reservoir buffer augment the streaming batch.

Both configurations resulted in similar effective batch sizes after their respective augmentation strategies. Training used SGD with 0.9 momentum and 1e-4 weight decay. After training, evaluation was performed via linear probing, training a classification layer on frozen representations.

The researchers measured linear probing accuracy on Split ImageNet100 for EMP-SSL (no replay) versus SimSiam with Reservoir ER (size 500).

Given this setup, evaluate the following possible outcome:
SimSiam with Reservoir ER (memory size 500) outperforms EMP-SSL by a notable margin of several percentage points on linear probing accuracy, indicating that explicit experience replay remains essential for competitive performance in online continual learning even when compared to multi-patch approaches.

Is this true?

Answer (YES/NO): NO